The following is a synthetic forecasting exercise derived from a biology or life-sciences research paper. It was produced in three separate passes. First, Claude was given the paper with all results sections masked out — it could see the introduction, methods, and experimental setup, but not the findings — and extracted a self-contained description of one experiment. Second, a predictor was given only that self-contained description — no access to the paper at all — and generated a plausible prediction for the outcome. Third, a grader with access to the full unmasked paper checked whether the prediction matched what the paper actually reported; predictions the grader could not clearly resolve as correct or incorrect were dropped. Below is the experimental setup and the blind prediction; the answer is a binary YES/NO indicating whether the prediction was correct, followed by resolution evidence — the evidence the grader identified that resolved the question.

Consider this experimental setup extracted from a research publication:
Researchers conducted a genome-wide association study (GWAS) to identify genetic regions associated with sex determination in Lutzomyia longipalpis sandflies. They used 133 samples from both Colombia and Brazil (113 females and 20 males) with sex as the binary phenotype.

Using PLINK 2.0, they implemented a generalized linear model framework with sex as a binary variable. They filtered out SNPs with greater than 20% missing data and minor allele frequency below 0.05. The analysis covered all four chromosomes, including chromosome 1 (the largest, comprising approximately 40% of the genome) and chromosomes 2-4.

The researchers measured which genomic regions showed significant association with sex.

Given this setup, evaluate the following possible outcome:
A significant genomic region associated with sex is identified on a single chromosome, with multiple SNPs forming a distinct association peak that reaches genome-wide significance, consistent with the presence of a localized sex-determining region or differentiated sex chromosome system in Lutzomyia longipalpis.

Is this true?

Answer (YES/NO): YES